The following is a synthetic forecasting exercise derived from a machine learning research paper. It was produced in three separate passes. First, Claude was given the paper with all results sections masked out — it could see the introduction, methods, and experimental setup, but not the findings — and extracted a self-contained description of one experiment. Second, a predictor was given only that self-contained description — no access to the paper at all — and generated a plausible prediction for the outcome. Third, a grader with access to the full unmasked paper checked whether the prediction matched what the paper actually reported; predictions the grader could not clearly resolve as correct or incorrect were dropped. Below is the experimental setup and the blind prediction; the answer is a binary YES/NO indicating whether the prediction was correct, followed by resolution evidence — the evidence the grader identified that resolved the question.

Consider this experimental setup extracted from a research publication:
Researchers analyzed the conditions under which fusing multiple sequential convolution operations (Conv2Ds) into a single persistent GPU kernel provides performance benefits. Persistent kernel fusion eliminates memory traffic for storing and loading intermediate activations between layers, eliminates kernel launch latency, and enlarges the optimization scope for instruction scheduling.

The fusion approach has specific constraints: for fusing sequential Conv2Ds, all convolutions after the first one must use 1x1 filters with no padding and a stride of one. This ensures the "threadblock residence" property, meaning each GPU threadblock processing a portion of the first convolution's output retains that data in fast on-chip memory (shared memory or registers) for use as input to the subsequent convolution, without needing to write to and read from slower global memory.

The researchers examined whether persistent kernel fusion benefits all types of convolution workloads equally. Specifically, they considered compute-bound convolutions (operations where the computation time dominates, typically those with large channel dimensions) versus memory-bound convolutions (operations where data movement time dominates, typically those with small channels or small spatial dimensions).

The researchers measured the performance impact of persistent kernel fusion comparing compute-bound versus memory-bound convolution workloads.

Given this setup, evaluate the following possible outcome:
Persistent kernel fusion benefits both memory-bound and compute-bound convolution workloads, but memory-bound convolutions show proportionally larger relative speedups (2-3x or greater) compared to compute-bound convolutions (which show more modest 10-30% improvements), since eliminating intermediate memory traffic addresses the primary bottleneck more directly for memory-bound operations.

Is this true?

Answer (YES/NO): NO